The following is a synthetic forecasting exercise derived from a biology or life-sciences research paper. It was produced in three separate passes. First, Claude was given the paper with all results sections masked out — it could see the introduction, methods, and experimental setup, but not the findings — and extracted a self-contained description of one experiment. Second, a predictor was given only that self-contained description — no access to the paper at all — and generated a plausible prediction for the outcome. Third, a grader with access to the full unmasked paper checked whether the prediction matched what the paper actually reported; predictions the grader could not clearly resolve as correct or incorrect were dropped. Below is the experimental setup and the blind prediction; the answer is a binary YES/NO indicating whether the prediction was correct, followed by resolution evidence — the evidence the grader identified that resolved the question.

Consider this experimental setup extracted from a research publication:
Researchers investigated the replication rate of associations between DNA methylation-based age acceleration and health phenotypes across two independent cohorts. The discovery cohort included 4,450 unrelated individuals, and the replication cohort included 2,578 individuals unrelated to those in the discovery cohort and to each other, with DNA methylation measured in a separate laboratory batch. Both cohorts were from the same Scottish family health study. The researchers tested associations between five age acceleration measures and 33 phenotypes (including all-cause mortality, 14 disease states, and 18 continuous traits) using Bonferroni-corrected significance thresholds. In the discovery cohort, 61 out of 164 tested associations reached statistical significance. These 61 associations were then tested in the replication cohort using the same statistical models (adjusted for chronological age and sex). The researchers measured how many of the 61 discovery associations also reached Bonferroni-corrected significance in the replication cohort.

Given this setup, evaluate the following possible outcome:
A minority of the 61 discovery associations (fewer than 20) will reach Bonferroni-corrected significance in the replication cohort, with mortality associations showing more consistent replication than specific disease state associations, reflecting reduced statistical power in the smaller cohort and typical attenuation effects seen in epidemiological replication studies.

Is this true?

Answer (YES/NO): NO